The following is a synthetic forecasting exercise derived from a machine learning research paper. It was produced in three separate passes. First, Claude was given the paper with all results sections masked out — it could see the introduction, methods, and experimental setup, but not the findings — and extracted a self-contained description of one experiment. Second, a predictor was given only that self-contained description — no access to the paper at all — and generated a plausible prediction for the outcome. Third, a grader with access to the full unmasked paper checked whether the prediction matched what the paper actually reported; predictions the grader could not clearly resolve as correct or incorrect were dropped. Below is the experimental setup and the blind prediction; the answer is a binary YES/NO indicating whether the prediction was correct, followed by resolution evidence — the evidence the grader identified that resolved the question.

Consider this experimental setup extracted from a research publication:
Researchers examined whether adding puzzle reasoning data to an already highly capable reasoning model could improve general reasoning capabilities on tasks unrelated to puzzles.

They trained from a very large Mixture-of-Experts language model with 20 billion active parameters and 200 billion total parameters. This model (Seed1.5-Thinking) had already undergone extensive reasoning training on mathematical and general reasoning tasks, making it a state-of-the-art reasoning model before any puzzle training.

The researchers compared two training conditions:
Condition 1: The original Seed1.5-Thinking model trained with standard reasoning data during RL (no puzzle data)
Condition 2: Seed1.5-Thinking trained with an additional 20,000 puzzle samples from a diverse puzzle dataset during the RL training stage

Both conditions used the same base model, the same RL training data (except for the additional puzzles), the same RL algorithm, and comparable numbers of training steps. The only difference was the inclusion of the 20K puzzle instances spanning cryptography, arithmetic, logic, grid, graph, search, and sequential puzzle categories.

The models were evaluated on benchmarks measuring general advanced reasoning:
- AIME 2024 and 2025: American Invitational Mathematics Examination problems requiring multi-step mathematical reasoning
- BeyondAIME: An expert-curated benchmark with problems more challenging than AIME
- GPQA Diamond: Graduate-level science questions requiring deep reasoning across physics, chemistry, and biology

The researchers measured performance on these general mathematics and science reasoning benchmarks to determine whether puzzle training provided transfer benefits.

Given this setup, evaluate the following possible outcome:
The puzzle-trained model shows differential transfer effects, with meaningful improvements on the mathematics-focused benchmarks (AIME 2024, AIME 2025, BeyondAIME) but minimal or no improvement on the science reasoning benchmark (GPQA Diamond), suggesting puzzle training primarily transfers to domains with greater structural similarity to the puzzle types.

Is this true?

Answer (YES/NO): NO